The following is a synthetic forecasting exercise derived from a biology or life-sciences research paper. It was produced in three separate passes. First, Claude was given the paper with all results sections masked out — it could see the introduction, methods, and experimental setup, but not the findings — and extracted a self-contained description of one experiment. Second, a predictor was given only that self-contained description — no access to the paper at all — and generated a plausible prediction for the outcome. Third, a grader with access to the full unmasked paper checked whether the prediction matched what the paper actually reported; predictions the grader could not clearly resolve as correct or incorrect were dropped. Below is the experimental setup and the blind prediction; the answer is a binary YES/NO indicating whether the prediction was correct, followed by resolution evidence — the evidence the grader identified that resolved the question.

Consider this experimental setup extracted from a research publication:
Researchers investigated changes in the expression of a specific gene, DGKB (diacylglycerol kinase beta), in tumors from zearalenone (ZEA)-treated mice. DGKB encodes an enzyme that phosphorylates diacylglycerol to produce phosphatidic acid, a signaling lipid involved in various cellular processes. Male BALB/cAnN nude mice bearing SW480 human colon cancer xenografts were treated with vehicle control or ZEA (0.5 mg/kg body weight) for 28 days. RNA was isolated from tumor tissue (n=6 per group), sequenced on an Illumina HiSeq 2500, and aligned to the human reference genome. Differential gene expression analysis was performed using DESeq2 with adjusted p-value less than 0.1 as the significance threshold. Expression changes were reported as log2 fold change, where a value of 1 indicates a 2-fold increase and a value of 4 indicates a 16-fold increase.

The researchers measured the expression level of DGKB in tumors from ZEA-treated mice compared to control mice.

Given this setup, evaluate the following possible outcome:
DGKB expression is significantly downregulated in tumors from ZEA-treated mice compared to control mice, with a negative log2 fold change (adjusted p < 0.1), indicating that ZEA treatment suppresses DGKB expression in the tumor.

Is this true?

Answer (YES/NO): NO